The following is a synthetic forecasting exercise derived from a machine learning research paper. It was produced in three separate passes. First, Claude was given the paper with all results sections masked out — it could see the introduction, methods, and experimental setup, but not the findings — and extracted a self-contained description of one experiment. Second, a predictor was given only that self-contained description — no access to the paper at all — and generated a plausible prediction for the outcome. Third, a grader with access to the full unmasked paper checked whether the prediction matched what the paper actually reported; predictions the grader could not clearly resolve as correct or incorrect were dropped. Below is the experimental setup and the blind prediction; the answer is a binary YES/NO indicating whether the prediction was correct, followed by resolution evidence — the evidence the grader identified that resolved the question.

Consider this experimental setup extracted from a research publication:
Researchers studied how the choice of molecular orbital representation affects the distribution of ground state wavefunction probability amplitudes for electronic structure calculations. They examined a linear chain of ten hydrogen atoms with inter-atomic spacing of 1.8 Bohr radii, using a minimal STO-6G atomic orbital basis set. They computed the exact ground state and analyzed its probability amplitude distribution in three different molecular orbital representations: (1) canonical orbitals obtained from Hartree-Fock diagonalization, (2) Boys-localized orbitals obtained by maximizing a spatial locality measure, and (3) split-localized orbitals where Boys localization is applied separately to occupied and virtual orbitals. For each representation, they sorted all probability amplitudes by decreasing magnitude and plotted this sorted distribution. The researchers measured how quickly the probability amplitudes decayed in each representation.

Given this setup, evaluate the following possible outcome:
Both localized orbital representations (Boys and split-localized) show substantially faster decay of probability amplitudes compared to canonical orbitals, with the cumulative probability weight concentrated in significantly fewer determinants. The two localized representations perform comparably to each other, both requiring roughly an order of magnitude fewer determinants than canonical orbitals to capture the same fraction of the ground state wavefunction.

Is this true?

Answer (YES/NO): NO